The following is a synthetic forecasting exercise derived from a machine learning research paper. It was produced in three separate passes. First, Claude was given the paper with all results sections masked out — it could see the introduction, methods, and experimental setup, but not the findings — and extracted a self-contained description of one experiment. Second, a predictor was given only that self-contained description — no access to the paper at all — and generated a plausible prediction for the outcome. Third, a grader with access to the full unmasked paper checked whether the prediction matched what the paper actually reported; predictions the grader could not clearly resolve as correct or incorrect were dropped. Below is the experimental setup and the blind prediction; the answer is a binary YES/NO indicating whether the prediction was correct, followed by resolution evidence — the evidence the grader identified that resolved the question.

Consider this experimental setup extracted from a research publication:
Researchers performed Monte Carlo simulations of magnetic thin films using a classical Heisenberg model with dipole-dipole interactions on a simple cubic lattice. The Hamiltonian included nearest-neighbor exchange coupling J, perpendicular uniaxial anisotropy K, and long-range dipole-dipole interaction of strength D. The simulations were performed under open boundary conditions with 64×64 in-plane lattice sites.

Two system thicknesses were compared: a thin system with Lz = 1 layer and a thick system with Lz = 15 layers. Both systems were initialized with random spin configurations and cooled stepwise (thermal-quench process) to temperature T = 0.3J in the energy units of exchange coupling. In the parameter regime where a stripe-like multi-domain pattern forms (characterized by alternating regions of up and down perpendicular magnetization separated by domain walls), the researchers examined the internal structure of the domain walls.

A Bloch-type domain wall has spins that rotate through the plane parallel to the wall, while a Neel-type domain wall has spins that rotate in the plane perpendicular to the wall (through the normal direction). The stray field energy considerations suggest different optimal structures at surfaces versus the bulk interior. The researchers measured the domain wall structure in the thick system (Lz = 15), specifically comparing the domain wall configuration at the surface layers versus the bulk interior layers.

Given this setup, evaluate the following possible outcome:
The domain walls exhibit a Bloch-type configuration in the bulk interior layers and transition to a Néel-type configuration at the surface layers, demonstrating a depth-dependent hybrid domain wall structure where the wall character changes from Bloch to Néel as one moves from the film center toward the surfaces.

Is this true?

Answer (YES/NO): YES